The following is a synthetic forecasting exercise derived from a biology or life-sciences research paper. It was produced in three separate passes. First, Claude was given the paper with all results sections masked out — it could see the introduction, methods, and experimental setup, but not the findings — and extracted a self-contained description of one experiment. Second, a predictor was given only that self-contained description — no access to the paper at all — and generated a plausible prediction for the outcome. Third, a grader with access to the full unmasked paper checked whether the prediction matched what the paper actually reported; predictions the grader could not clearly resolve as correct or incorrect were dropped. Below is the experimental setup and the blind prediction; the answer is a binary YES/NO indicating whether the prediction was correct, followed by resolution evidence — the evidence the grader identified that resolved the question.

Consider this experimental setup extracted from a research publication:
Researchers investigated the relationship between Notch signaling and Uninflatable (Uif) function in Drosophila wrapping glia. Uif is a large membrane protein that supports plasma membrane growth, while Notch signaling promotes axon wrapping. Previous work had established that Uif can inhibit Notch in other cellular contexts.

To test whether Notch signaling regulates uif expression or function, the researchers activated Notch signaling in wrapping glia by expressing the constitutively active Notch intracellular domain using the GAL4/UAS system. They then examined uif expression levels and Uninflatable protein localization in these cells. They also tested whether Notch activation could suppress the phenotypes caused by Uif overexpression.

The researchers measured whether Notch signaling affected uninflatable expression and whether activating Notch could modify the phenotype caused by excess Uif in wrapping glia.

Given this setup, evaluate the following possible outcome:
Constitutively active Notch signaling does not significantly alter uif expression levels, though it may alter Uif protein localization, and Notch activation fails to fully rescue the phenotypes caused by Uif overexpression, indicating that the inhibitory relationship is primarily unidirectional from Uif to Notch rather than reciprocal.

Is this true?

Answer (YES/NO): NO